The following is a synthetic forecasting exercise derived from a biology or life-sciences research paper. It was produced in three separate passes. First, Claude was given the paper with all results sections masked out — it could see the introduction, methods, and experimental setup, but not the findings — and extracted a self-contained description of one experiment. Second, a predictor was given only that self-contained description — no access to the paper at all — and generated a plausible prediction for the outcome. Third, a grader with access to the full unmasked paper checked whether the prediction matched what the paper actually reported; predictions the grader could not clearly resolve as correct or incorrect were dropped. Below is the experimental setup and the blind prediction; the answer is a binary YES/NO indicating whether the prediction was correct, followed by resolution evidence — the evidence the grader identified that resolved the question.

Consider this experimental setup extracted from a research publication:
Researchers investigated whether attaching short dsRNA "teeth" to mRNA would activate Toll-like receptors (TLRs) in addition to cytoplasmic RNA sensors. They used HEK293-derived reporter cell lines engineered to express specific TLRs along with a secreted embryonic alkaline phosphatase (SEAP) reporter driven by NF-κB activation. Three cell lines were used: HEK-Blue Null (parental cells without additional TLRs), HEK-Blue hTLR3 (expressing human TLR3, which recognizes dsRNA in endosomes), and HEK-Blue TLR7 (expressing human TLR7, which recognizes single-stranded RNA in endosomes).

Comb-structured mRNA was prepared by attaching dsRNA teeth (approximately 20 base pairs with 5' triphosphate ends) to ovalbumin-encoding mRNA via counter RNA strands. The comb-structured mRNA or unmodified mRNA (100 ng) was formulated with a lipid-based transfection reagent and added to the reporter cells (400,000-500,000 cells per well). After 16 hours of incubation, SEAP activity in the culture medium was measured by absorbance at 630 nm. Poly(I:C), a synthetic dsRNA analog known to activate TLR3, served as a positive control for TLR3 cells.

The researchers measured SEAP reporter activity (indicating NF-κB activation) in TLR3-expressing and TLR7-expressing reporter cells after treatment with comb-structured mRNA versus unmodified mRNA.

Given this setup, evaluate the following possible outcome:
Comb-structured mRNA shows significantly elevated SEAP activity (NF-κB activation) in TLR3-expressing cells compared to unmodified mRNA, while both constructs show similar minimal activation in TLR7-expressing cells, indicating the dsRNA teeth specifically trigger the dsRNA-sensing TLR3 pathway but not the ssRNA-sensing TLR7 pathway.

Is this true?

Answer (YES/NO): NO